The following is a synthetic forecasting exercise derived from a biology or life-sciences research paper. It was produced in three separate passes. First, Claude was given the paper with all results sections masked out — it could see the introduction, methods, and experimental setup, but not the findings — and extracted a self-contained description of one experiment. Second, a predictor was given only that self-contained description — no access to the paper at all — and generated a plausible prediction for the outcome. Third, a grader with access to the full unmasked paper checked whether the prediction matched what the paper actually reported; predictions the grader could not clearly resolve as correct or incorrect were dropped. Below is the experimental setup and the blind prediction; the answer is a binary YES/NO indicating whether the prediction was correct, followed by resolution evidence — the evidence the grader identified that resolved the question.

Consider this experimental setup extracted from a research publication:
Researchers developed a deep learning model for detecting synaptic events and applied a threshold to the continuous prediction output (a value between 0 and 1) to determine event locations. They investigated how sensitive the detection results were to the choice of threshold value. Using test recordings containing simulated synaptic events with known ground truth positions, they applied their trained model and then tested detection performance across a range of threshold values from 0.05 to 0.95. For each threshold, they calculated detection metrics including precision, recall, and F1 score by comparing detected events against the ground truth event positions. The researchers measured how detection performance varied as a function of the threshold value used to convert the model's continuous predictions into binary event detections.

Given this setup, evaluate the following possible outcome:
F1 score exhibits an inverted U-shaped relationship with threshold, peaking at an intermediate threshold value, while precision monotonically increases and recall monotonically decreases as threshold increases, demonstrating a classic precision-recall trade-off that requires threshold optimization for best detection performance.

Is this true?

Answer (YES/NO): NO